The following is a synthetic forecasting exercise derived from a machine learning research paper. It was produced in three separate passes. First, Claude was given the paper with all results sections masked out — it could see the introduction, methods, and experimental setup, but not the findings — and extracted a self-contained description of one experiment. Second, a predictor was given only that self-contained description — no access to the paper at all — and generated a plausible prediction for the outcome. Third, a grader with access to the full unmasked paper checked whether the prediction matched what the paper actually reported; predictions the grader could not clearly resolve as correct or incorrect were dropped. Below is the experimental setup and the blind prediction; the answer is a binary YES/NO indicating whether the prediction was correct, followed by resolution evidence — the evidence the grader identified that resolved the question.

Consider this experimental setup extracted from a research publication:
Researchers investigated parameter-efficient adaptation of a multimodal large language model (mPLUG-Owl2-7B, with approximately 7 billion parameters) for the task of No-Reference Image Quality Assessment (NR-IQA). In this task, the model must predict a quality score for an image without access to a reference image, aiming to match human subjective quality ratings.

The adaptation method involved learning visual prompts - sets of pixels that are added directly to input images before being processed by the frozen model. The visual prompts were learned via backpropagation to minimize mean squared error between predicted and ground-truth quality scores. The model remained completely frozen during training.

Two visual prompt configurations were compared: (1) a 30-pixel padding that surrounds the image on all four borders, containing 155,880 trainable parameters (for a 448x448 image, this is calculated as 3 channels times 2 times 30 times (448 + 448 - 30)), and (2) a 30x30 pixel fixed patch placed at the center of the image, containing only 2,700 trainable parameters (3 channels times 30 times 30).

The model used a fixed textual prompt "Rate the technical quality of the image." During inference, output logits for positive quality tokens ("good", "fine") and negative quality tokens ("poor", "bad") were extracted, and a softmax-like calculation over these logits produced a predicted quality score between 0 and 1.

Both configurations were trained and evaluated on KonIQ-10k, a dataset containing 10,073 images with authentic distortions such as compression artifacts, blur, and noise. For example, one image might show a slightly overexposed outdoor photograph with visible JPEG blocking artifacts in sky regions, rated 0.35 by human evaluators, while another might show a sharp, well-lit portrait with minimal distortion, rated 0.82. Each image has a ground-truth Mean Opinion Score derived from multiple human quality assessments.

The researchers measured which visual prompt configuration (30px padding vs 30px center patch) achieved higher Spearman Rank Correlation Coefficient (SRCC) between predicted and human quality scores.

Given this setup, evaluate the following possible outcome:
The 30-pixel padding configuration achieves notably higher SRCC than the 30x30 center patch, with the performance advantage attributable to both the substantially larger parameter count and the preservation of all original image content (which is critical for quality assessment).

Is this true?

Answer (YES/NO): NO